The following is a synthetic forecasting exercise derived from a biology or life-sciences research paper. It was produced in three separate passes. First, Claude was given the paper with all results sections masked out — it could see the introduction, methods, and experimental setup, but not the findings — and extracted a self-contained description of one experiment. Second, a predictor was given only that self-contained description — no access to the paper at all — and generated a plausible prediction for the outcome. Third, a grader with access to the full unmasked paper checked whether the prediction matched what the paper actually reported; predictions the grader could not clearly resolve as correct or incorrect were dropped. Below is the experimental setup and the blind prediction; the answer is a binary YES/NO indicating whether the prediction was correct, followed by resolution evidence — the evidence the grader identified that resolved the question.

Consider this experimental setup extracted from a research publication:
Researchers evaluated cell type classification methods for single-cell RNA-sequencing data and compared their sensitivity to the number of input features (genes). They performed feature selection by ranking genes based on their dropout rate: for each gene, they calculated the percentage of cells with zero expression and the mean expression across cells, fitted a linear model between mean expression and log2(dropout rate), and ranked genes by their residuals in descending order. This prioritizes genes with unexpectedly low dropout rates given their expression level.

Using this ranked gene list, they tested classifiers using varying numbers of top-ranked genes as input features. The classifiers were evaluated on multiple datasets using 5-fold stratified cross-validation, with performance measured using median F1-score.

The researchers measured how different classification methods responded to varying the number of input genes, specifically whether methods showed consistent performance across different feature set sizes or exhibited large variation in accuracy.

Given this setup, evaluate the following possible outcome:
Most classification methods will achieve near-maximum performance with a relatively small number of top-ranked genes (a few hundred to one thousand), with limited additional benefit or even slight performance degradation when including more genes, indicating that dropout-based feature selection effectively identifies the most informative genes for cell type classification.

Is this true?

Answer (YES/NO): NO